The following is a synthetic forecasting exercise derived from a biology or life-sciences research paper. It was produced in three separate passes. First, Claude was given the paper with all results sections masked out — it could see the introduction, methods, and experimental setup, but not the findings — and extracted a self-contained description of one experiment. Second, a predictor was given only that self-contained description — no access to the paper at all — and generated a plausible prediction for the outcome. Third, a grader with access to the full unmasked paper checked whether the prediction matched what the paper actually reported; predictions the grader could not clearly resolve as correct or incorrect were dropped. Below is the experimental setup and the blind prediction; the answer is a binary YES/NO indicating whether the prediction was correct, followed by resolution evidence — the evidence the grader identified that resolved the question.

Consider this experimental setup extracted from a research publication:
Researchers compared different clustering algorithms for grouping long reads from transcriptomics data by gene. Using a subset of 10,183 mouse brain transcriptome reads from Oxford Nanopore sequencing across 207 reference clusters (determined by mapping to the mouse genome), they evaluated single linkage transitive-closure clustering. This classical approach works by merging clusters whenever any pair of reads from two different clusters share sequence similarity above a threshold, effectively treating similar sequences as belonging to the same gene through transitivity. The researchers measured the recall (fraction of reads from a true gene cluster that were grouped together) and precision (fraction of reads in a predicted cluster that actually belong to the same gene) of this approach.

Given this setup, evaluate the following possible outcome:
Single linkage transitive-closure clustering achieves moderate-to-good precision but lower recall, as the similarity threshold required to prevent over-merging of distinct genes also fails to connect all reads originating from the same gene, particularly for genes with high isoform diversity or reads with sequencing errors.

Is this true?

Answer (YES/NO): NO